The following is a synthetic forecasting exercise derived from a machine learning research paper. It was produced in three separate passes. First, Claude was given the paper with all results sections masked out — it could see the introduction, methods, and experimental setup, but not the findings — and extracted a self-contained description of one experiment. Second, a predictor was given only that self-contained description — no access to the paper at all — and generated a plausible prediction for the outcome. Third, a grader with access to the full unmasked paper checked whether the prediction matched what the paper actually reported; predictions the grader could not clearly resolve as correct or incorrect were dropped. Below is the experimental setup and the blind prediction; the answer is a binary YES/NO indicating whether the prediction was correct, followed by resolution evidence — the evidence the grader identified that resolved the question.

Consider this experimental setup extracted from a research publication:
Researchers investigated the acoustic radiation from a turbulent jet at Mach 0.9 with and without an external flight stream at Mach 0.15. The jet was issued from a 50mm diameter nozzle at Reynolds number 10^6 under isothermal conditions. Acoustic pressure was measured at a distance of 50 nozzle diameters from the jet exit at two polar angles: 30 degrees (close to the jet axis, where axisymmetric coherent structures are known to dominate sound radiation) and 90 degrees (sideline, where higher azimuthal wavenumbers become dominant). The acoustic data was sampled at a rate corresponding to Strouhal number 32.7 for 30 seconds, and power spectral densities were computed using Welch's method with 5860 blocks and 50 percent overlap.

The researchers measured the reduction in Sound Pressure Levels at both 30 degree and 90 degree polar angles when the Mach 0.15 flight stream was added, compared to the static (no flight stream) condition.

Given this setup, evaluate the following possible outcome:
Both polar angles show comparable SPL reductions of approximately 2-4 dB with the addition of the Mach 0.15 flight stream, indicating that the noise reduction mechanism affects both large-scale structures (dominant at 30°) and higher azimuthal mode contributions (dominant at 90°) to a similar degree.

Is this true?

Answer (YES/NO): NO